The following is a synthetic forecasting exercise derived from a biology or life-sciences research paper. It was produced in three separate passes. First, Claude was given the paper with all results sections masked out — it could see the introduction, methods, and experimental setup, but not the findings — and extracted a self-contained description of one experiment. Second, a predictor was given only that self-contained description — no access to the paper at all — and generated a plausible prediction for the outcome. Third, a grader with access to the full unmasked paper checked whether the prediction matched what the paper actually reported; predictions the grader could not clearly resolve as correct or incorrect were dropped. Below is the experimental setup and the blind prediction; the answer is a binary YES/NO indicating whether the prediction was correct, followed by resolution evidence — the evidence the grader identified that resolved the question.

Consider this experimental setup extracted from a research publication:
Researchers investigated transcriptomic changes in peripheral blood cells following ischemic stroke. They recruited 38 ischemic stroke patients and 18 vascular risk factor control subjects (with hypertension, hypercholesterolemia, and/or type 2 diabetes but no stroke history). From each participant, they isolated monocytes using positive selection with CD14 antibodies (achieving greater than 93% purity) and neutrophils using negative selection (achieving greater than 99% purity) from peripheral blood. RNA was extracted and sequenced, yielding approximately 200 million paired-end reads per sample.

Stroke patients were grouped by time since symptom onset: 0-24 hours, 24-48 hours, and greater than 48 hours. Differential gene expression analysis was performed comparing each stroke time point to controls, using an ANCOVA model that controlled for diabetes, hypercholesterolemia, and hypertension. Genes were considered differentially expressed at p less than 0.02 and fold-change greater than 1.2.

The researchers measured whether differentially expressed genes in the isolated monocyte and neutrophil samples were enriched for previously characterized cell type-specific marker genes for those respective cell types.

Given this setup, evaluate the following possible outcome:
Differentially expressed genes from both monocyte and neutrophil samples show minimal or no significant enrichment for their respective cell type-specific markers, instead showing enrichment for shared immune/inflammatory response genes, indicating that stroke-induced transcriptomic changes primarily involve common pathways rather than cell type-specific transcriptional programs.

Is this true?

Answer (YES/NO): NO